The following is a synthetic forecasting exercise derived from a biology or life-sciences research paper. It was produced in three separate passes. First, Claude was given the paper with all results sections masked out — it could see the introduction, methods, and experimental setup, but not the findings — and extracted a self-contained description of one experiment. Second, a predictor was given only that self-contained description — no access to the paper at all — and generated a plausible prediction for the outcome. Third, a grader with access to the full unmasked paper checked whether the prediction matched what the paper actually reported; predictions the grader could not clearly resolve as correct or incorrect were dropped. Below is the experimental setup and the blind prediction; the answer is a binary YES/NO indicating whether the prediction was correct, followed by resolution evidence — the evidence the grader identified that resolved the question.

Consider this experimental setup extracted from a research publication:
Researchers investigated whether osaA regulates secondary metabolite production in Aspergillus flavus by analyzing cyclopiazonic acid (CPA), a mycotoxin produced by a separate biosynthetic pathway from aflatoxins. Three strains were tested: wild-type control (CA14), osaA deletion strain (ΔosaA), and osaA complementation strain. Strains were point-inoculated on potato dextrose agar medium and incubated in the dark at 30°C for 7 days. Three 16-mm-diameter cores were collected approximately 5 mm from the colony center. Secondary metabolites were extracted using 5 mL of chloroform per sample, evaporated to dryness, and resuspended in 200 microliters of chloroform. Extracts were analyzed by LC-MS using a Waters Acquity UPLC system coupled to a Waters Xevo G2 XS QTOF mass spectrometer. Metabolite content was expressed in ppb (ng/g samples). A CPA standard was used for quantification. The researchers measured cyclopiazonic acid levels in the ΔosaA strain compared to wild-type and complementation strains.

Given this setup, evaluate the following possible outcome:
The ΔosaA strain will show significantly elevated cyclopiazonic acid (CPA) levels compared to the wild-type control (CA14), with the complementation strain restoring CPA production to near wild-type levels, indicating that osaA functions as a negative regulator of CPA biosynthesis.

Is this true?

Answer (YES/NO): NO